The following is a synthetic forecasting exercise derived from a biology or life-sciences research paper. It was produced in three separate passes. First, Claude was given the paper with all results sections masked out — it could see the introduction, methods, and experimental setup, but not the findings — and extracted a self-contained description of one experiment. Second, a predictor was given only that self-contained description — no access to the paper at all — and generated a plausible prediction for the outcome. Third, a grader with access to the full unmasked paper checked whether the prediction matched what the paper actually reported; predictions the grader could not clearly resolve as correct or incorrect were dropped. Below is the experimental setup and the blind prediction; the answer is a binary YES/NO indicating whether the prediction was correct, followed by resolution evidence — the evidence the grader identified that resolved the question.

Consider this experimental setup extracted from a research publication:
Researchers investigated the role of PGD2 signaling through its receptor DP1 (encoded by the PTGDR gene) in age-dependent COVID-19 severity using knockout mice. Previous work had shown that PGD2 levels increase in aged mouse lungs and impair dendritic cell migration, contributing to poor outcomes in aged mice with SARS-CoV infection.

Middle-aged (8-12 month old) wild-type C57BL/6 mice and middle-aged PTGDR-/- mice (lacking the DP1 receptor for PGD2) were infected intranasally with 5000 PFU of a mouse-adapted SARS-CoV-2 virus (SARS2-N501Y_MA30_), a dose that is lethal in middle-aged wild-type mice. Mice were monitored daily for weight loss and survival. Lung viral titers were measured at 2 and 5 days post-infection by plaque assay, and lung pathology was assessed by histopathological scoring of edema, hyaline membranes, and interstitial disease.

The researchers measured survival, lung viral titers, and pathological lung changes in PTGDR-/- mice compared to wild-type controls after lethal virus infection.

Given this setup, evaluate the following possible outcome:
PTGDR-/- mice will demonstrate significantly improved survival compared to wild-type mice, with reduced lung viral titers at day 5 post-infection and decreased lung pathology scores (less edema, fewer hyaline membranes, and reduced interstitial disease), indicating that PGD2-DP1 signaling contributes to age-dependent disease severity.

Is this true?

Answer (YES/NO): NO